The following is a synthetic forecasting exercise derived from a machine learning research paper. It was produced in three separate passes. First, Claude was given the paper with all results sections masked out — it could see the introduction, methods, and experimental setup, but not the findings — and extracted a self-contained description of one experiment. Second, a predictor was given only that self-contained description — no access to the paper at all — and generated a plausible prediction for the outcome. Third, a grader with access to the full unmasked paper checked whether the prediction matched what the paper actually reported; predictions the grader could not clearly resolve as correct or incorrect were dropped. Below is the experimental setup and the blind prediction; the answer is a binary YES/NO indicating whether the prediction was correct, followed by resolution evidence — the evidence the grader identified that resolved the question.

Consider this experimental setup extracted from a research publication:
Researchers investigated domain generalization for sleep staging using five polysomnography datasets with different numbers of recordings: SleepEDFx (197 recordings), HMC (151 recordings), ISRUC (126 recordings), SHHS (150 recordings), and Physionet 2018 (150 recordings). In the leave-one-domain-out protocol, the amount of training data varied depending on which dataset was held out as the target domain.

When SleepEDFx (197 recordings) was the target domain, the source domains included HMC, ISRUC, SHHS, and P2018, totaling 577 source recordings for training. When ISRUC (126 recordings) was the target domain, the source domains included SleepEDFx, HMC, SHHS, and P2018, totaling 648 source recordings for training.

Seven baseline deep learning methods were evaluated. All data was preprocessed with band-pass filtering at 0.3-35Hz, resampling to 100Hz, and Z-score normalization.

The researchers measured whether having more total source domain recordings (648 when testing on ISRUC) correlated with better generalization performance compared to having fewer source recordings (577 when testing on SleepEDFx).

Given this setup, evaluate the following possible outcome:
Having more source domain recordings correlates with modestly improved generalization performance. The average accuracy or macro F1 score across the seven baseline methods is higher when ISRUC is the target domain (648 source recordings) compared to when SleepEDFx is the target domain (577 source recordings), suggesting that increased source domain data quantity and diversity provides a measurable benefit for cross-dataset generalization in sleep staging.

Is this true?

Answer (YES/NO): NO